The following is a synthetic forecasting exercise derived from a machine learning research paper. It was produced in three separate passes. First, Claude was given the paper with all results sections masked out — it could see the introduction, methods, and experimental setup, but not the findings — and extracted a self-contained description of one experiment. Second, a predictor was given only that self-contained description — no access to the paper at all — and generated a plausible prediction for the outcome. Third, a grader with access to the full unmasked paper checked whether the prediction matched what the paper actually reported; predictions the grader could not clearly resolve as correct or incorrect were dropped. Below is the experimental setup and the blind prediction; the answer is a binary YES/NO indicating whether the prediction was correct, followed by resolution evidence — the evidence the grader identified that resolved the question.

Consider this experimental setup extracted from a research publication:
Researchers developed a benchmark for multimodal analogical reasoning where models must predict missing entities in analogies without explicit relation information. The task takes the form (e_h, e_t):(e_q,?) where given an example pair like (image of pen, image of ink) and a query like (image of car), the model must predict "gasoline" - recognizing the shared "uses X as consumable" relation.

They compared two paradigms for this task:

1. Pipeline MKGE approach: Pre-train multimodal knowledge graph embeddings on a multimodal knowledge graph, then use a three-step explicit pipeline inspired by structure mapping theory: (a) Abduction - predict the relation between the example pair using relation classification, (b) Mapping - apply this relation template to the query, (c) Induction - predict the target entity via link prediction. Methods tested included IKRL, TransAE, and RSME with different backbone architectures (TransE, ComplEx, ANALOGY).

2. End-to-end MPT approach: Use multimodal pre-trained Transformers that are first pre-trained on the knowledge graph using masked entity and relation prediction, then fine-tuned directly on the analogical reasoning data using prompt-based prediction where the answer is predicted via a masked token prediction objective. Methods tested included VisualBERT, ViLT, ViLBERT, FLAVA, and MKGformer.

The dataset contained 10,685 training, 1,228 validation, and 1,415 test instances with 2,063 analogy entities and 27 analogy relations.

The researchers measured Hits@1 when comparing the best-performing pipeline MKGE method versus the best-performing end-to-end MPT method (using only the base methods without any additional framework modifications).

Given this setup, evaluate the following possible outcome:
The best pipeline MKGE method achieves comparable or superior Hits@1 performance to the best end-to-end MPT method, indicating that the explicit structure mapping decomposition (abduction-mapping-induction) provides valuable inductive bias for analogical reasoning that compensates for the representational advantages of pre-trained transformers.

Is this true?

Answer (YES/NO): NO